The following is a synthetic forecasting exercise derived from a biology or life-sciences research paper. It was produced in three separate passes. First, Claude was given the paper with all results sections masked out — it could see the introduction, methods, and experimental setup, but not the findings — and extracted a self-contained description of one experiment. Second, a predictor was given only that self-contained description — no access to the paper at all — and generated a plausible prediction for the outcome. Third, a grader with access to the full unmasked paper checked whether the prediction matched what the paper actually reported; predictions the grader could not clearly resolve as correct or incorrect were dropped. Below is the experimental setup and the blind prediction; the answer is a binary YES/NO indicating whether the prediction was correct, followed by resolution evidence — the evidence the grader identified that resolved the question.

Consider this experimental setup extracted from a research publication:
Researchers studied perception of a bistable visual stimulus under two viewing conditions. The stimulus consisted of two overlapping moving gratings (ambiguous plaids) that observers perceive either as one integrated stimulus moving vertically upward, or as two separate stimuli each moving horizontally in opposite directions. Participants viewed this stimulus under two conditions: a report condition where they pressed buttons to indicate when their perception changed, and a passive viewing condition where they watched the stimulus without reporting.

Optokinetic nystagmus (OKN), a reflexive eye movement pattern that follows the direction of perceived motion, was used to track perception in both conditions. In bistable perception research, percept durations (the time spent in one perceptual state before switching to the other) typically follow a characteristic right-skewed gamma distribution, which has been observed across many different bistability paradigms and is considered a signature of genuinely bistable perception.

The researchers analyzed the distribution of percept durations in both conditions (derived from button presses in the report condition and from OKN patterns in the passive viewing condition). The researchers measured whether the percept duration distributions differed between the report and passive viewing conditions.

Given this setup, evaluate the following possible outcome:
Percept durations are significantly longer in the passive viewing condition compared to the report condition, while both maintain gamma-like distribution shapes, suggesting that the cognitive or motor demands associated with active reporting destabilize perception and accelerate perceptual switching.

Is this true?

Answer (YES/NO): NO